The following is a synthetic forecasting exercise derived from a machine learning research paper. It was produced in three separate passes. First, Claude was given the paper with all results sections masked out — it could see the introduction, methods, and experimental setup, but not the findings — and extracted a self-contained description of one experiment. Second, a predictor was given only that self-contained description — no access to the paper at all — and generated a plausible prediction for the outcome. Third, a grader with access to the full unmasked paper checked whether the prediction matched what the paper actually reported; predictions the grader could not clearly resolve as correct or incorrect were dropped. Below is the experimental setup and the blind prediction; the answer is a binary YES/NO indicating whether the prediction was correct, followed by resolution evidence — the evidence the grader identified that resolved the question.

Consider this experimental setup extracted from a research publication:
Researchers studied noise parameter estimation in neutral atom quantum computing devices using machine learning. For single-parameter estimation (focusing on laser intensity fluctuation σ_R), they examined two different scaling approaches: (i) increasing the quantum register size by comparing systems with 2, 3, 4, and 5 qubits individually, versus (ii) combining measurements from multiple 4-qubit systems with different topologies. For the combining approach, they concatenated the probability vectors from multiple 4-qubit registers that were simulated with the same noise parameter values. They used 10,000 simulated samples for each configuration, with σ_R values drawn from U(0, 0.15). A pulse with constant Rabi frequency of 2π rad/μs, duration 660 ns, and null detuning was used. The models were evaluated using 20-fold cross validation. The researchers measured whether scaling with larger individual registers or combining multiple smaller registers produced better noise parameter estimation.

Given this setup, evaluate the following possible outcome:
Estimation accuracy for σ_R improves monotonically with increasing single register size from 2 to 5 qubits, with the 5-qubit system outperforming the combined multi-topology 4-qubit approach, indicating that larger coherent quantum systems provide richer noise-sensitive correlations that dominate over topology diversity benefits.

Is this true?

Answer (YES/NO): NO